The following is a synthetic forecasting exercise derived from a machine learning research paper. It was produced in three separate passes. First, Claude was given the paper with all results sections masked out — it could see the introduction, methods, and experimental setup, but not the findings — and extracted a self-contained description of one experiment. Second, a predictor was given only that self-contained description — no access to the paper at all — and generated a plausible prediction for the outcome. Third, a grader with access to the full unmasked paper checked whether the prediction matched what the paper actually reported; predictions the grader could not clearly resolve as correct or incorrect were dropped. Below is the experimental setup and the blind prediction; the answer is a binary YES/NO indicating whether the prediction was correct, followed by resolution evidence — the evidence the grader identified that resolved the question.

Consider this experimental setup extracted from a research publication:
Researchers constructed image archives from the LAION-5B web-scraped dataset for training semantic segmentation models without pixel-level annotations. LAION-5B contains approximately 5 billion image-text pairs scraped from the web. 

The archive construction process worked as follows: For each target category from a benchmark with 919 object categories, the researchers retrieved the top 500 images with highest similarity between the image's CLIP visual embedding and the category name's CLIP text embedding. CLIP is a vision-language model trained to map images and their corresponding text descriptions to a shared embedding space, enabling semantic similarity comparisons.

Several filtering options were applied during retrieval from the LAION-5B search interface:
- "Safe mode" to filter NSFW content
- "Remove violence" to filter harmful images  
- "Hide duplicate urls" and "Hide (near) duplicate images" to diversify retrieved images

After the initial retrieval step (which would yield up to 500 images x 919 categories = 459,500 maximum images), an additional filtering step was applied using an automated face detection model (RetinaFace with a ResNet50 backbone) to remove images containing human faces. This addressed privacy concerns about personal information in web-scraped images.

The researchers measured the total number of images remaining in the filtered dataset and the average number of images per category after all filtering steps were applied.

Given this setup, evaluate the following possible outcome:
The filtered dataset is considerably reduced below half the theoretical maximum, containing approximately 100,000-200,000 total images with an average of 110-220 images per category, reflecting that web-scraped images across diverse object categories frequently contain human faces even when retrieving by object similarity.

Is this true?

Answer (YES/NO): NO